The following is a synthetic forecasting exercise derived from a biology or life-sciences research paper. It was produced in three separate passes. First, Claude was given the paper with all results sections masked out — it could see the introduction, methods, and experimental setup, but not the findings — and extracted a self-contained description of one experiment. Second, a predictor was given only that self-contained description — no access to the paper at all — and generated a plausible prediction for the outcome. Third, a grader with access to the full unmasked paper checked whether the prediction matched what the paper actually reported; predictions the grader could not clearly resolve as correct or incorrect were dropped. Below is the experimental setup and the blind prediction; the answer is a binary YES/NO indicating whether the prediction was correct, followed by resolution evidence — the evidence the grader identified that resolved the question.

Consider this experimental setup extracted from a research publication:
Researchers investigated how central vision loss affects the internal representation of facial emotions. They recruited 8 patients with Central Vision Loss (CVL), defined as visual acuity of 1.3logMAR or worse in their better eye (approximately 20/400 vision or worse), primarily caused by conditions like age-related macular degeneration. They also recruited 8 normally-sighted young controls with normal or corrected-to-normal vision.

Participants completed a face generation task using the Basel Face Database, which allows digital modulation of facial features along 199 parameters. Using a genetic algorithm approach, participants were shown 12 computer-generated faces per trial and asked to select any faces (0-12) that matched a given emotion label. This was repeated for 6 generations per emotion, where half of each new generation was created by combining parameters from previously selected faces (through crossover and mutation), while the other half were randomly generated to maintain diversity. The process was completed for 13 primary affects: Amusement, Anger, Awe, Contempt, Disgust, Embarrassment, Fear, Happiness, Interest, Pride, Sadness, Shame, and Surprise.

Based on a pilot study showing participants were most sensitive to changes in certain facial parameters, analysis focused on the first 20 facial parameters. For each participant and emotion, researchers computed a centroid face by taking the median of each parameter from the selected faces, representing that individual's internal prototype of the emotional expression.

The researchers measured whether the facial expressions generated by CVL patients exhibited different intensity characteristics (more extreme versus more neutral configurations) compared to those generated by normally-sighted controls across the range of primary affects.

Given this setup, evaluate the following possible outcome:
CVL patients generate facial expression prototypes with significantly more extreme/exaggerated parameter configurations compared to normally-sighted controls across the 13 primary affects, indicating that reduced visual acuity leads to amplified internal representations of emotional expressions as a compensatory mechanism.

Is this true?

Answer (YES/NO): NO